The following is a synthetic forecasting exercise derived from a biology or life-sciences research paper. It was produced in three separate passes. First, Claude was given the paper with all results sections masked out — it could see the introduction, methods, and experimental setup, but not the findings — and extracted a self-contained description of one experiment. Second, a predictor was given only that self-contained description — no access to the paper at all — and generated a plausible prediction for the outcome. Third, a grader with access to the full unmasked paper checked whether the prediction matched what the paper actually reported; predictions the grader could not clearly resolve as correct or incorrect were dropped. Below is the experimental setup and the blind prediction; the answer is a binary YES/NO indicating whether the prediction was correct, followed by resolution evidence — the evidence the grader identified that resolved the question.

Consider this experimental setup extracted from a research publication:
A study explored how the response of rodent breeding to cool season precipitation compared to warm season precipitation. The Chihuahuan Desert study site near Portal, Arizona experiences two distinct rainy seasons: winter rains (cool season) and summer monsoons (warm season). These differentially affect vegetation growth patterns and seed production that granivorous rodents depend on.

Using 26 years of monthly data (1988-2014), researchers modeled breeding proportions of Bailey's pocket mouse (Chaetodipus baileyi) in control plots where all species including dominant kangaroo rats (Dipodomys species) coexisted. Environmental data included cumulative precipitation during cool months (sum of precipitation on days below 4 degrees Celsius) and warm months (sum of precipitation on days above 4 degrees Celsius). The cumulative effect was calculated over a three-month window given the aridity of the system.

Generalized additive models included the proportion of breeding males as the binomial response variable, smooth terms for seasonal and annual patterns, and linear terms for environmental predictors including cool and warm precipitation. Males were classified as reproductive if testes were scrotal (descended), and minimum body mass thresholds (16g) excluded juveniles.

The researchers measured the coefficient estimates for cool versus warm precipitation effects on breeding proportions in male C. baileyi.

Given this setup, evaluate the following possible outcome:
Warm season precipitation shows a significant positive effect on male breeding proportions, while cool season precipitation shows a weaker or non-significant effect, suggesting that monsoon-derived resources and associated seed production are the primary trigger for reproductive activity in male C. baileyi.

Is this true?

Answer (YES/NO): NO